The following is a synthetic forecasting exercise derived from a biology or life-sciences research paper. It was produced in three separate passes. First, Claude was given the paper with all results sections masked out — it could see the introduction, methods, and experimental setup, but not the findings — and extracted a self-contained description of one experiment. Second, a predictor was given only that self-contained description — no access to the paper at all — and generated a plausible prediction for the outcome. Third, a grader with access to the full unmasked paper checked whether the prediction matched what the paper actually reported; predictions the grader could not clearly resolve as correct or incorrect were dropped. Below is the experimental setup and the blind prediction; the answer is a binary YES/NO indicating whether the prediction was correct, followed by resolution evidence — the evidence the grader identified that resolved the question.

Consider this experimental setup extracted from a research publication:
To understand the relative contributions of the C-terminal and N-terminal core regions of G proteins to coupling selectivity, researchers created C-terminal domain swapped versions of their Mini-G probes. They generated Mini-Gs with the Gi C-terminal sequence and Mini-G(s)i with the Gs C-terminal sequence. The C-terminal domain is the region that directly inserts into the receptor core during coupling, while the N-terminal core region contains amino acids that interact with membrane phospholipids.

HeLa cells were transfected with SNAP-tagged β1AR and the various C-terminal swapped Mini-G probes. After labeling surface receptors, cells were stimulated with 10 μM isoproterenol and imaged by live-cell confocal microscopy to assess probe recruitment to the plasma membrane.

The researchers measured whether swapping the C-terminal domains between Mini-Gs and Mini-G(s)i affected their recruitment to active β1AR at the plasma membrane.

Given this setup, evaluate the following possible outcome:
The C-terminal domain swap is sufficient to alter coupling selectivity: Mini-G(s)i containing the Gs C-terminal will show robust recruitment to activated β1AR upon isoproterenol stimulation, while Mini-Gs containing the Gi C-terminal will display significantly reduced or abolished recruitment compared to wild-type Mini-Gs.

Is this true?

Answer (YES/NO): NO